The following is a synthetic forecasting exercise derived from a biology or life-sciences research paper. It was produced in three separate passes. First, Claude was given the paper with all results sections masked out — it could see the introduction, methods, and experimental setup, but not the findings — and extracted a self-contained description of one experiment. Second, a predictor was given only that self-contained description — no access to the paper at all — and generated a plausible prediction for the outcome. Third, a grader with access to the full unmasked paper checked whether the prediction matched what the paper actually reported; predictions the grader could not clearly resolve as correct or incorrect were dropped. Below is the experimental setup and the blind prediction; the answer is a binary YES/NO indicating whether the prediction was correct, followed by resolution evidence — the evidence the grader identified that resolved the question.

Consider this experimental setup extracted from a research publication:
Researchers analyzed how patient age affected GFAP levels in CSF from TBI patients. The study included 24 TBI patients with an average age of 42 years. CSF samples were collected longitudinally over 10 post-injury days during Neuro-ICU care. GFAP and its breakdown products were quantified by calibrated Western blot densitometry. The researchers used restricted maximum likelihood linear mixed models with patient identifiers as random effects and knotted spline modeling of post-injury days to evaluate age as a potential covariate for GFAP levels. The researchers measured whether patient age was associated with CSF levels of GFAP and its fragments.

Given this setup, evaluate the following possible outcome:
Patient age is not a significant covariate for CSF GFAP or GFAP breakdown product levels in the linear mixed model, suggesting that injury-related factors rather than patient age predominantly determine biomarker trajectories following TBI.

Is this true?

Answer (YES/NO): NO